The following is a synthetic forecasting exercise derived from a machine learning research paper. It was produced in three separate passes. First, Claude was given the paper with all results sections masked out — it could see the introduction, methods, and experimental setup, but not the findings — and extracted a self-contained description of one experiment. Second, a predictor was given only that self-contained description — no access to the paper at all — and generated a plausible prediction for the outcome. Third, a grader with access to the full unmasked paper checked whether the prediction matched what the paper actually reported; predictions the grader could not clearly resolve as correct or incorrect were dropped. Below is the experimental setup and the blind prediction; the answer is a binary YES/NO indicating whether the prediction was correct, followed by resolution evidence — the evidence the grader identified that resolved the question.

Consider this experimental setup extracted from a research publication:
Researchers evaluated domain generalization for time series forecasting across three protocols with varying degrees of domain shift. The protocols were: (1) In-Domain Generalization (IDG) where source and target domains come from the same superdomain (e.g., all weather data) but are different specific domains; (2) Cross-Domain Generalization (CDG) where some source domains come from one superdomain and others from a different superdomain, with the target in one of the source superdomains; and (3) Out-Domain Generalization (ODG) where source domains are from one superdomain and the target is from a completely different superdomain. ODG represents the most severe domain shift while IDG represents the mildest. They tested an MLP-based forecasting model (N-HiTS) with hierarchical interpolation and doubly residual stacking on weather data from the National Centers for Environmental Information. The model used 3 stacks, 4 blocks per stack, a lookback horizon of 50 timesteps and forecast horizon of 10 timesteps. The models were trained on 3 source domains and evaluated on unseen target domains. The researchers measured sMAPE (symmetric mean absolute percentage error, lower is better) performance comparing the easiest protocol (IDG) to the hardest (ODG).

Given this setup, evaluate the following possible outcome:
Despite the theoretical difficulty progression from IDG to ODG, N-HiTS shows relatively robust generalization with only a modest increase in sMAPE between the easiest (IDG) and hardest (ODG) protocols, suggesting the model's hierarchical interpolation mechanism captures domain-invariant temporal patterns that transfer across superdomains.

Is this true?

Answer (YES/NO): YES